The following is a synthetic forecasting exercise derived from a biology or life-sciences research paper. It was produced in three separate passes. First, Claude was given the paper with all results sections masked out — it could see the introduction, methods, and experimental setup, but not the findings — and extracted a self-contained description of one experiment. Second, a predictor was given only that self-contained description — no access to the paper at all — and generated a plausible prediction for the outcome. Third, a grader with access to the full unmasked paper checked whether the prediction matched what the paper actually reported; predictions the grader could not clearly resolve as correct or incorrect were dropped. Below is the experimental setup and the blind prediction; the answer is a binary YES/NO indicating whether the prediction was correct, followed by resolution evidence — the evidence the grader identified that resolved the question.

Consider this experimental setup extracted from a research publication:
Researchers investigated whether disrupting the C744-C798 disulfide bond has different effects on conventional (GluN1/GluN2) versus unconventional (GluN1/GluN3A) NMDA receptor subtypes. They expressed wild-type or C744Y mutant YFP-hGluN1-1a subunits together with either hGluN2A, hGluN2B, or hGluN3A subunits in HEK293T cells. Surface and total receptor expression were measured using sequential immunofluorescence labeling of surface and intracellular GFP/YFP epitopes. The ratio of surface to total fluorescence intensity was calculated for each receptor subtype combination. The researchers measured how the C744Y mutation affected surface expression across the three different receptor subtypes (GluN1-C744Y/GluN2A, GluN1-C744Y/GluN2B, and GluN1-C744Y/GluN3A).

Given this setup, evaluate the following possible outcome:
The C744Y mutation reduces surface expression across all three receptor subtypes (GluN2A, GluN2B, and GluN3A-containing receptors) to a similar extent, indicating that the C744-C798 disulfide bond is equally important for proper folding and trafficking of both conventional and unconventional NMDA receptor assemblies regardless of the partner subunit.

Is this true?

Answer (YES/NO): NO